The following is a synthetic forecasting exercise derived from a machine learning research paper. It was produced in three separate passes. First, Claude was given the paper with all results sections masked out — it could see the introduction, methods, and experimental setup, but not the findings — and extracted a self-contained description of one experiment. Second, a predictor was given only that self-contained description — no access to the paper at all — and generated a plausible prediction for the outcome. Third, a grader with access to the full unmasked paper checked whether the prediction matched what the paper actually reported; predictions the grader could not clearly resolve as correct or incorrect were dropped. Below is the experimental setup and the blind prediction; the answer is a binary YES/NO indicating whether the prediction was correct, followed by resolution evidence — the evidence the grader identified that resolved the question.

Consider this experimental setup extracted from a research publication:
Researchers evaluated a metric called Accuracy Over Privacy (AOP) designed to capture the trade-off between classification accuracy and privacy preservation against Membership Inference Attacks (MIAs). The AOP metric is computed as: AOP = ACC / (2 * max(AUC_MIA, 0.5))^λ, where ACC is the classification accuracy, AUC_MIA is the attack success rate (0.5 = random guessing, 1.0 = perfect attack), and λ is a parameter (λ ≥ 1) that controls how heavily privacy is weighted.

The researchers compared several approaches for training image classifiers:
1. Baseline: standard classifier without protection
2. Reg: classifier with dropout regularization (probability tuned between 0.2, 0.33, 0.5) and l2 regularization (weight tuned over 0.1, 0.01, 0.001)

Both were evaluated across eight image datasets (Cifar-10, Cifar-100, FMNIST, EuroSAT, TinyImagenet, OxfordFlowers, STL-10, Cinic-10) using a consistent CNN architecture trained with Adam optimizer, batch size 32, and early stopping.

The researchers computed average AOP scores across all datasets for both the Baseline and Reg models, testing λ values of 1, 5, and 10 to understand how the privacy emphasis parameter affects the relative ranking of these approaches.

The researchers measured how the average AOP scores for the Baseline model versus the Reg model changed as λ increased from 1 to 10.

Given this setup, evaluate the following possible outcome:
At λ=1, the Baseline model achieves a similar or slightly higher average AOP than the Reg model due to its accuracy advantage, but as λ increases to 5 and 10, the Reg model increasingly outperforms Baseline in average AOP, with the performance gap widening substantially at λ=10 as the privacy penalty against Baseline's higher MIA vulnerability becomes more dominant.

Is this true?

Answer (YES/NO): NO